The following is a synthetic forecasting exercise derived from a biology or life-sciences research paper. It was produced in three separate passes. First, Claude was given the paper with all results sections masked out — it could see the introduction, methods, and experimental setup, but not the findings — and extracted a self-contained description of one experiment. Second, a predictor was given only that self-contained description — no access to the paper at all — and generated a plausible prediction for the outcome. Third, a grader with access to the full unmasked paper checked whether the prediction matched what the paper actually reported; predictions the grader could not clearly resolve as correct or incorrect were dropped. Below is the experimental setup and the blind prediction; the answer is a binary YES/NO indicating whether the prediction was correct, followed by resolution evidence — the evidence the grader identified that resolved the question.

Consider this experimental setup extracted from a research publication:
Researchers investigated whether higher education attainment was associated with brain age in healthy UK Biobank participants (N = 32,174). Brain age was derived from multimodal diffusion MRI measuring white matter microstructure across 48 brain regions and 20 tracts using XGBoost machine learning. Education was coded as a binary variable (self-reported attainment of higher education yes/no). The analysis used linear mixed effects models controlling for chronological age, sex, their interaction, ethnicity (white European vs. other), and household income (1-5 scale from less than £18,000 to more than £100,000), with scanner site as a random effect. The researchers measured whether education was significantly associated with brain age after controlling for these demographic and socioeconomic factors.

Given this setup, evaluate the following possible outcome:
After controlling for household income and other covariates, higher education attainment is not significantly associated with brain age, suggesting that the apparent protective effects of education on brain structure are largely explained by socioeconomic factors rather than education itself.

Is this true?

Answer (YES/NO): NO